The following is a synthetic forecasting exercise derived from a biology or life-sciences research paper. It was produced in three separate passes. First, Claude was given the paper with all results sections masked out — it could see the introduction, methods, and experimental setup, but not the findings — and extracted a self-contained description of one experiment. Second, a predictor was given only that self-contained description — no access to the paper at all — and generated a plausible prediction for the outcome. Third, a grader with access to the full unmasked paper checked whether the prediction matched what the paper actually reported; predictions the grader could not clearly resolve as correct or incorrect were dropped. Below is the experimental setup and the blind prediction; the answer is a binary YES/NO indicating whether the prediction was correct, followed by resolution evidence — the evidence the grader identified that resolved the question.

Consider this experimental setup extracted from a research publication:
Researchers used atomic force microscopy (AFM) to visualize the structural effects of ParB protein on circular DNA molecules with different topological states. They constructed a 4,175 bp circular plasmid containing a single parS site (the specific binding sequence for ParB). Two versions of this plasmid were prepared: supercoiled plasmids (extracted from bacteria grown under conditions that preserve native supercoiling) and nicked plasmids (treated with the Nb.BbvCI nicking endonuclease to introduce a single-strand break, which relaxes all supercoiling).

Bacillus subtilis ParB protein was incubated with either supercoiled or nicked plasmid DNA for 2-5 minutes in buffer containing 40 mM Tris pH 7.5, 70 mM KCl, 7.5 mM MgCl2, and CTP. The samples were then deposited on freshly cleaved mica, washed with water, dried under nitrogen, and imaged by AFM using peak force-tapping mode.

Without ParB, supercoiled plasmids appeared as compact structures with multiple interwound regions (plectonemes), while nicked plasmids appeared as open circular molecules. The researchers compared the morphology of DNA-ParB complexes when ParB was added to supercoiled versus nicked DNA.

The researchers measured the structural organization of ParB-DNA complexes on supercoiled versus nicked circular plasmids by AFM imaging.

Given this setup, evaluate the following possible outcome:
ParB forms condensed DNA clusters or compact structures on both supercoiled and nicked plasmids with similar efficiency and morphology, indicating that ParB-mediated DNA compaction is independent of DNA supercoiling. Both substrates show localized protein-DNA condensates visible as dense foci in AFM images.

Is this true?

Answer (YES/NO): NO